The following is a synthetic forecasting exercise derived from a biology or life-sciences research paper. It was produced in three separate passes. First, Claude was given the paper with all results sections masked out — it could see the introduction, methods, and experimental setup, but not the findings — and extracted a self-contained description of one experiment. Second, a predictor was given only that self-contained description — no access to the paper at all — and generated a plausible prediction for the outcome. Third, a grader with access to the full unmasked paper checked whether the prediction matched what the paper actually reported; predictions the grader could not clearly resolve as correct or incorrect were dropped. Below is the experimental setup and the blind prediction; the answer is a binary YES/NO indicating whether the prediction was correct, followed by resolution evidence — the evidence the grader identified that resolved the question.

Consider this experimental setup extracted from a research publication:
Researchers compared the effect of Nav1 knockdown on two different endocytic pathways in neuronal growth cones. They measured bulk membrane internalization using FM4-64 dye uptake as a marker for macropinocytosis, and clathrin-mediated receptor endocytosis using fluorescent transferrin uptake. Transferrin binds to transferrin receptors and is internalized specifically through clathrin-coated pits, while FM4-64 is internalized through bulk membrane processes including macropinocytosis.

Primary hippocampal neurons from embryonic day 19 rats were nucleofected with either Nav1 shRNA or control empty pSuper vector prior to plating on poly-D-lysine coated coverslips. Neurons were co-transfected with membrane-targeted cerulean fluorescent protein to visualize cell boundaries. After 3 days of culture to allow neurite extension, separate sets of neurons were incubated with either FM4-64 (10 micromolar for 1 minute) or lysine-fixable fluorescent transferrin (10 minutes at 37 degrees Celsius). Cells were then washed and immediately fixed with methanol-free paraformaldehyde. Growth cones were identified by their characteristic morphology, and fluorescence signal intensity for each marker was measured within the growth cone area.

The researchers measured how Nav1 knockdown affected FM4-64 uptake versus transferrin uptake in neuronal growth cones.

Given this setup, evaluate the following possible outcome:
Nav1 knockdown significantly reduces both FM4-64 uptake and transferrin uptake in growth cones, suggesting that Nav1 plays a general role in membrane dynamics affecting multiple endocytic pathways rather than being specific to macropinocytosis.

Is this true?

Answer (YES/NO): NO